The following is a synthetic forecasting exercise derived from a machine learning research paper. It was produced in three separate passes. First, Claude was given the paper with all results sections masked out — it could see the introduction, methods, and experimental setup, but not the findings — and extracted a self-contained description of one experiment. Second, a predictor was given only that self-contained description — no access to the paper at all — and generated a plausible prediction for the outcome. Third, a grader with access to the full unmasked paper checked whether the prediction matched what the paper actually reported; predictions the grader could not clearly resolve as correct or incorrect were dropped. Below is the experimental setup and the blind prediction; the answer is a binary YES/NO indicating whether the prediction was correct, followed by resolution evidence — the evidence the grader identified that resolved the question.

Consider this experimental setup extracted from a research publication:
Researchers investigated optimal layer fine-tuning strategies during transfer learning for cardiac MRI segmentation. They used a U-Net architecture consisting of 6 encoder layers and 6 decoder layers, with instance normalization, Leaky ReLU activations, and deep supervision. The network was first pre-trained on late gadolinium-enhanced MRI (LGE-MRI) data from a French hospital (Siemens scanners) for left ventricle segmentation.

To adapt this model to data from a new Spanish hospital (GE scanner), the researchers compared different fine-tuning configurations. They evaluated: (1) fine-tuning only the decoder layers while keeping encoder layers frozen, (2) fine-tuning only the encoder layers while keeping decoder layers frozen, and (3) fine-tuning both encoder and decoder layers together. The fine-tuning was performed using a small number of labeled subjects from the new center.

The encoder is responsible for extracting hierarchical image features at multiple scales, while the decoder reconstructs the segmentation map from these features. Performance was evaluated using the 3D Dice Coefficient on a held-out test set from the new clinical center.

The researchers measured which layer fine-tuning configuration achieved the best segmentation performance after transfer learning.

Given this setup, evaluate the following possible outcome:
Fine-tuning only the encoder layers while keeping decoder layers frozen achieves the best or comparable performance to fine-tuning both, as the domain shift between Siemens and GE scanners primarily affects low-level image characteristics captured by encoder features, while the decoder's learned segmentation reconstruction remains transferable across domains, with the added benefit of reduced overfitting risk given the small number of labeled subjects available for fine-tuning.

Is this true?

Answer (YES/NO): YES